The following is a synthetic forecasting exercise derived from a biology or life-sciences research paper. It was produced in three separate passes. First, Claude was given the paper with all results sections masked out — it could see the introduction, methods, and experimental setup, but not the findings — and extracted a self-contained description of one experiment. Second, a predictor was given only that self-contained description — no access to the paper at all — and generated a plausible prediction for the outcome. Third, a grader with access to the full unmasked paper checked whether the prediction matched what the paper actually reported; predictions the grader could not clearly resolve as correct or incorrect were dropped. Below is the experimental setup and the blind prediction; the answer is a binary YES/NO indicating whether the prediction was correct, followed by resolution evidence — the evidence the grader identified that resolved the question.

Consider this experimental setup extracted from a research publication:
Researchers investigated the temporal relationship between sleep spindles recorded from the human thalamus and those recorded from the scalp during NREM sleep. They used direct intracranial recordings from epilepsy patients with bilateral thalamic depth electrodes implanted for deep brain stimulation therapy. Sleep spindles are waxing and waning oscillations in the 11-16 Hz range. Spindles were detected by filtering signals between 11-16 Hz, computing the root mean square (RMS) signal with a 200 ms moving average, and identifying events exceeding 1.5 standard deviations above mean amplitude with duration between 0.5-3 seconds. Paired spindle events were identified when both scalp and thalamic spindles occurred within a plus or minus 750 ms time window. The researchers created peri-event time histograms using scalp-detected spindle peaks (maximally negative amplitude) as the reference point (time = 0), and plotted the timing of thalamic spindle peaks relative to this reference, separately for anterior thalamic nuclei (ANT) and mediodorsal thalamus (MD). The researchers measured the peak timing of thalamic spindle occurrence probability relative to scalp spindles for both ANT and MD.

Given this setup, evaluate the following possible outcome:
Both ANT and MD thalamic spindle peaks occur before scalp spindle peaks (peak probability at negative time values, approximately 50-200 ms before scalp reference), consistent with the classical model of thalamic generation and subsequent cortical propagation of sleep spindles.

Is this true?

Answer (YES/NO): YES